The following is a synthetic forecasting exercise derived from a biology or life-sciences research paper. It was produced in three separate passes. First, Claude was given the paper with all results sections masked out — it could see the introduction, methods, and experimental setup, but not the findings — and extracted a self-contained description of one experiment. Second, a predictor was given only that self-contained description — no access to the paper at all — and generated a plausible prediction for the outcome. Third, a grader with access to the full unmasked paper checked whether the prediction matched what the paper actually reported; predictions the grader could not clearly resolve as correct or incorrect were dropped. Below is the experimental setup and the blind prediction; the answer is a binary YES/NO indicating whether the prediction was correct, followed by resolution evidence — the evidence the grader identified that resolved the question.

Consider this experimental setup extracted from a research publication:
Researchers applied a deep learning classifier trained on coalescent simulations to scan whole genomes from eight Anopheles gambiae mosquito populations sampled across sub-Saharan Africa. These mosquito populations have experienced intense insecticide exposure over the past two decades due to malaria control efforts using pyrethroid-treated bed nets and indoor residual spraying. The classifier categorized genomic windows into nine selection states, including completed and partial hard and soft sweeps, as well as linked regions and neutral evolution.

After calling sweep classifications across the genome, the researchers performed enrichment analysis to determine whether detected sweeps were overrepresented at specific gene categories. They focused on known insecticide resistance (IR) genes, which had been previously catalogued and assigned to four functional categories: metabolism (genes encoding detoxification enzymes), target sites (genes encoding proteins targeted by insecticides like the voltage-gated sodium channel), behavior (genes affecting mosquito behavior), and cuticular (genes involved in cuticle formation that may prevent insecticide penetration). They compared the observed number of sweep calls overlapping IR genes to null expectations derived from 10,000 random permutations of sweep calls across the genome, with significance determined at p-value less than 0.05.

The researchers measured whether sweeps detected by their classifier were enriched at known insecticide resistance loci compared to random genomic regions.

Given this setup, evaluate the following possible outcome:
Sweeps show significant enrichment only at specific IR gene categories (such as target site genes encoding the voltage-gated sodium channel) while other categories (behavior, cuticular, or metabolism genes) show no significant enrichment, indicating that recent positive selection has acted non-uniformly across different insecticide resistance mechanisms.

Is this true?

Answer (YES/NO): NO